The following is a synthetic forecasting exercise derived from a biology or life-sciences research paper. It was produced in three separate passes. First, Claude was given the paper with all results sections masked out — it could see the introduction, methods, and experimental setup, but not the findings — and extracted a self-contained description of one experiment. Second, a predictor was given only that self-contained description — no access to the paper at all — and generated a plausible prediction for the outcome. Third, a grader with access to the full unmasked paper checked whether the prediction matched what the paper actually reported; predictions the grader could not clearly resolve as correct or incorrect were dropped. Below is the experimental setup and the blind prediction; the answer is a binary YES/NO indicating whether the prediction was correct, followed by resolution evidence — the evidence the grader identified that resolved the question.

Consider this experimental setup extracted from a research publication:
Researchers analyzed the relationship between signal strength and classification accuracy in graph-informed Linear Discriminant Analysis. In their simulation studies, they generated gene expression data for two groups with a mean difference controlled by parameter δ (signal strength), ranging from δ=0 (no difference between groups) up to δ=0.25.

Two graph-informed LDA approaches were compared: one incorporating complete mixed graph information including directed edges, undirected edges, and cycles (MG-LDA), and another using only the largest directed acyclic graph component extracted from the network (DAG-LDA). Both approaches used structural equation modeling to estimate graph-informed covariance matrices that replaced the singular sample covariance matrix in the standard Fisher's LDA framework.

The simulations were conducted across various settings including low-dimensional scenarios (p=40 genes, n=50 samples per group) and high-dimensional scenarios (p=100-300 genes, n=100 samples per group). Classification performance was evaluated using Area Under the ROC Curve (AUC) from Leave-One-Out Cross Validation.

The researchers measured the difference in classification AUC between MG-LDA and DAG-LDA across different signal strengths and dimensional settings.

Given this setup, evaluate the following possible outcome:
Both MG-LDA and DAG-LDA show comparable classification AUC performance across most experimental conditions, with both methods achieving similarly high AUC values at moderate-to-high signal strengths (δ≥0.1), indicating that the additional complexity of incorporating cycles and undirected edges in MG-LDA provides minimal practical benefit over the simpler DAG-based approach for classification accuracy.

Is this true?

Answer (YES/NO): YES